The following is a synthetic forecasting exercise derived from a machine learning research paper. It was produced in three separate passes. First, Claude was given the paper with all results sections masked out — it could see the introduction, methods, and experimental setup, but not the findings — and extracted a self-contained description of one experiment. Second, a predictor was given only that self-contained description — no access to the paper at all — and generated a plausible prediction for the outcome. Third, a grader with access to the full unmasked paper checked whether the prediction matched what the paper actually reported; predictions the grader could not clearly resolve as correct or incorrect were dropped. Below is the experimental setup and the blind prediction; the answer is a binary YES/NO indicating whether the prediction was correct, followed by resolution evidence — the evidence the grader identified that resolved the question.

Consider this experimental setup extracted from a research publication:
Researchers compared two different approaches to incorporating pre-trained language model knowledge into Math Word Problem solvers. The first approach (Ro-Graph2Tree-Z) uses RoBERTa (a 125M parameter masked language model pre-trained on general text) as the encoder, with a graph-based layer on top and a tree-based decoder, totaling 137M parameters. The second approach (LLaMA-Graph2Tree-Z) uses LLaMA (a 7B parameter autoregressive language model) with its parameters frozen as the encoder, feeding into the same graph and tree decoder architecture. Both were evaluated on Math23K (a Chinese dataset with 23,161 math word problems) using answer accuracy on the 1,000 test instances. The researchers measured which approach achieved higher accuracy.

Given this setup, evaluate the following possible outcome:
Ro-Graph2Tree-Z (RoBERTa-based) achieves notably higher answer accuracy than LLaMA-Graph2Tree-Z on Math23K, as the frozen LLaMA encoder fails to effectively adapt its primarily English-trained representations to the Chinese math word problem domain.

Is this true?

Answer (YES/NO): NO